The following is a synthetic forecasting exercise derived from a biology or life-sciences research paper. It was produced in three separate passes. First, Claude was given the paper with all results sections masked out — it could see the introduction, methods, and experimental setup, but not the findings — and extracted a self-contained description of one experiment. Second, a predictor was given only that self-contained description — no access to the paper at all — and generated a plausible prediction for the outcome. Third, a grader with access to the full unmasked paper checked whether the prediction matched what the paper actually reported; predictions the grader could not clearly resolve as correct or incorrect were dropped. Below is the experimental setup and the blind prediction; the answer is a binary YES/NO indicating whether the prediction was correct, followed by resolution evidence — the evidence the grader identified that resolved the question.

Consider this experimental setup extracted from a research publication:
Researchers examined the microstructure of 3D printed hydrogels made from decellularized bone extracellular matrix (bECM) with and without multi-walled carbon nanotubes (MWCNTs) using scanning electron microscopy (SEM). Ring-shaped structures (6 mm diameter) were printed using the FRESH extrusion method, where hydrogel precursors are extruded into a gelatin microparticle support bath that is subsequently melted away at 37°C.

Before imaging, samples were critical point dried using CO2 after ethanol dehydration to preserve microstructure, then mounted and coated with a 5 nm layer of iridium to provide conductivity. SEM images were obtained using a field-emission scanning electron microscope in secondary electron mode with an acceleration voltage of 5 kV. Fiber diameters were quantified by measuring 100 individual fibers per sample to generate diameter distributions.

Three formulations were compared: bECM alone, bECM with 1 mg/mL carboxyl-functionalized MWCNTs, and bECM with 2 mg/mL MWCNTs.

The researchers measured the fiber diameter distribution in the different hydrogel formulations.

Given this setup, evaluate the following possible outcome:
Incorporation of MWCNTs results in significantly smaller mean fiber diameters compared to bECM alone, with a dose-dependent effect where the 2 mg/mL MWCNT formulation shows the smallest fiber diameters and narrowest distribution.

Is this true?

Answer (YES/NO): NO